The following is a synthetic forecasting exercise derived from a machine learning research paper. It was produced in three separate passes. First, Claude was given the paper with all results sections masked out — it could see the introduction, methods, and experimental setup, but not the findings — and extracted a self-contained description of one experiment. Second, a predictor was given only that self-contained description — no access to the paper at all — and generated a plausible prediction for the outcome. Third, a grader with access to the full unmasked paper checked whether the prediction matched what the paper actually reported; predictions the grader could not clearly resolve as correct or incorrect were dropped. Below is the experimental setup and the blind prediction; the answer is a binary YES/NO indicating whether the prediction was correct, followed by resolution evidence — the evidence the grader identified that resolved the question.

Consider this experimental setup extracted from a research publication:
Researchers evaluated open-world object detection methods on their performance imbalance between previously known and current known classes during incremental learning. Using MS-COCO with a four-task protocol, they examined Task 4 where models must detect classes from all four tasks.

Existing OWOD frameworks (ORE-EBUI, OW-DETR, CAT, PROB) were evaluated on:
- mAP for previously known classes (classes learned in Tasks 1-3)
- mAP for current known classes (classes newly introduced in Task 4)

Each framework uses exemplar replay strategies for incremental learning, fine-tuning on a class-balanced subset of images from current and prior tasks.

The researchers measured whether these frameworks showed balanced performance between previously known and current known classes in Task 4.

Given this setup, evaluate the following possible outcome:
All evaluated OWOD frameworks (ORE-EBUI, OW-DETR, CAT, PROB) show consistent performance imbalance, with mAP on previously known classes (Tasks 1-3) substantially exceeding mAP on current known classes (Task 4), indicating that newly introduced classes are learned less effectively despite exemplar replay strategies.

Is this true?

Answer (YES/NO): YES